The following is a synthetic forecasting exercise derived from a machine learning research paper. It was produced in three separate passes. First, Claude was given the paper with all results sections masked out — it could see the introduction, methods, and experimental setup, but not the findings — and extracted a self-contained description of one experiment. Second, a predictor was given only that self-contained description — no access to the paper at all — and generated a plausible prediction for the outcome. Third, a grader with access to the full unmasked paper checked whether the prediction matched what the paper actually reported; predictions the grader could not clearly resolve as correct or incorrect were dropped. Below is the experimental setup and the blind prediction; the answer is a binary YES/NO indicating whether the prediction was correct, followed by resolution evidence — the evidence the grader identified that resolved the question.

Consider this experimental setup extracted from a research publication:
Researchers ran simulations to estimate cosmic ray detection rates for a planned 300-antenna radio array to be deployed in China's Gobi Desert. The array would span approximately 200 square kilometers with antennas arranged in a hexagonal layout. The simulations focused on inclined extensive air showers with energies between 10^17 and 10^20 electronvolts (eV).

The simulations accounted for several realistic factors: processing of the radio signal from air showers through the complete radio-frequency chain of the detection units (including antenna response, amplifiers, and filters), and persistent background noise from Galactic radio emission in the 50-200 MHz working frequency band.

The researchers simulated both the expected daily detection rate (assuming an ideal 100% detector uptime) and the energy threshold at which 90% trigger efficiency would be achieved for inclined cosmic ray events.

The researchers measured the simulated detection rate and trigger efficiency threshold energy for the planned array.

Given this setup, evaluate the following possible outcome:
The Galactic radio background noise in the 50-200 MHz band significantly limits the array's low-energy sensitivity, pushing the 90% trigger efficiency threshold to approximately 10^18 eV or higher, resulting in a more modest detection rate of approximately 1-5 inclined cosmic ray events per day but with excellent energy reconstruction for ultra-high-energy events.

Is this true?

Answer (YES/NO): NO